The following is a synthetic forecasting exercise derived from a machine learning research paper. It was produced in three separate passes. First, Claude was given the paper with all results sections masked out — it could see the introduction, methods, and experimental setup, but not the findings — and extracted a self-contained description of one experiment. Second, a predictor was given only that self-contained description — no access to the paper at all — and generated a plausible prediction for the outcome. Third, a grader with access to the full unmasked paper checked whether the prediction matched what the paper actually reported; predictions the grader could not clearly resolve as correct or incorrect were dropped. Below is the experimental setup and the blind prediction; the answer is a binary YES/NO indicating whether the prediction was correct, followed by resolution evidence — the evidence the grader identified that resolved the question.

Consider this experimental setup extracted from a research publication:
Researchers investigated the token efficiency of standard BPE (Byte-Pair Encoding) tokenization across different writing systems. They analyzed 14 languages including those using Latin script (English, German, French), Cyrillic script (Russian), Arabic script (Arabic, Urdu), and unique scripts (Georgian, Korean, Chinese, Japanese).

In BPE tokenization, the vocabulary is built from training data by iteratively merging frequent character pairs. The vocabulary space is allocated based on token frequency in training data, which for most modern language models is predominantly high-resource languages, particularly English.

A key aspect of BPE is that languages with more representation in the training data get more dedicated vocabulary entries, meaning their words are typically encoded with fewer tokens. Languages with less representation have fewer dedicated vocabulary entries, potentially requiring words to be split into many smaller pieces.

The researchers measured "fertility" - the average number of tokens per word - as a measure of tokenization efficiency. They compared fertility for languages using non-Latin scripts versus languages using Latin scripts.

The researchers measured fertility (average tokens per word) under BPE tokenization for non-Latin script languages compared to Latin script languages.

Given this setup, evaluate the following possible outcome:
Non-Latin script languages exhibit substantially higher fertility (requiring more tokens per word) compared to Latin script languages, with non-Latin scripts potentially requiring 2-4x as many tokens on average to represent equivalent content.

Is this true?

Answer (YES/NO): NO